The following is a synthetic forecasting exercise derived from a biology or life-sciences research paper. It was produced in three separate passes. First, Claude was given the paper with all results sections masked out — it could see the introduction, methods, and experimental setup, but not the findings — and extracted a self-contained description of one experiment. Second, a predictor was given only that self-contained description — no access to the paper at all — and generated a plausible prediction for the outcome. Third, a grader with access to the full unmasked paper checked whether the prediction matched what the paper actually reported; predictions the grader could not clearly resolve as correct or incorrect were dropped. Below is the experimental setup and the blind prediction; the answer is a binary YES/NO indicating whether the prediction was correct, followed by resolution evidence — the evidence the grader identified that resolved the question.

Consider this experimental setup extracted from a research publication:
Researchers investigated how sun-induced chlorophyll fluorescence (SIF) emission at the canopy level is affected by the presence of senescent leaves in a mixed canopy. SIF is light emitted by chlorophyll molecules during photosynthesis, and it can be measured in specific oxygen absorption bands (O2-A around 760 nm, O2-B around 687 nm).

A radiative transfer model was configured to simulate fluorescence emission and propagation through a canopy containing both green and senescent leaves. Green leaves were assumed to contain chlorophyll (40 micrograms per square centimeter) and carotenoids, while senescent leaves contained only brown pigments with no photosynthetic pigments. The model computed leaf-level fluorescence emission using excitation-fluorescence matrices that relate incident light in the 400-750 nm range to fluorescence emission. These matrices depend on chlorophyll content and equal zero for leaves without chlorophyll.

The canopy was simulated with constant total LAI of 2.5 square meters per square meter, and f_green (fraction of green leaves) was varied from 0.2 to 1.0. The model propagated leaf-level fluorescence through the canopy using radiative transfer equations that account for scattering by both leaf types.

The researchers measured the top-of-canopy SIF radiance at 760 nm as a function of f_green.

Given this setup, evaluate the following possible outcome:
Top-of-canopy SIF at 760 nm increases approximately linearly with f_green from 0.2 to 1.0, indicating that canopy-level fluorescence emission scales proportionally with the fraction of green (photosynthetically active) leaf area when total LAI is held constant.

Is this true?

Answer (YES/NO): YES